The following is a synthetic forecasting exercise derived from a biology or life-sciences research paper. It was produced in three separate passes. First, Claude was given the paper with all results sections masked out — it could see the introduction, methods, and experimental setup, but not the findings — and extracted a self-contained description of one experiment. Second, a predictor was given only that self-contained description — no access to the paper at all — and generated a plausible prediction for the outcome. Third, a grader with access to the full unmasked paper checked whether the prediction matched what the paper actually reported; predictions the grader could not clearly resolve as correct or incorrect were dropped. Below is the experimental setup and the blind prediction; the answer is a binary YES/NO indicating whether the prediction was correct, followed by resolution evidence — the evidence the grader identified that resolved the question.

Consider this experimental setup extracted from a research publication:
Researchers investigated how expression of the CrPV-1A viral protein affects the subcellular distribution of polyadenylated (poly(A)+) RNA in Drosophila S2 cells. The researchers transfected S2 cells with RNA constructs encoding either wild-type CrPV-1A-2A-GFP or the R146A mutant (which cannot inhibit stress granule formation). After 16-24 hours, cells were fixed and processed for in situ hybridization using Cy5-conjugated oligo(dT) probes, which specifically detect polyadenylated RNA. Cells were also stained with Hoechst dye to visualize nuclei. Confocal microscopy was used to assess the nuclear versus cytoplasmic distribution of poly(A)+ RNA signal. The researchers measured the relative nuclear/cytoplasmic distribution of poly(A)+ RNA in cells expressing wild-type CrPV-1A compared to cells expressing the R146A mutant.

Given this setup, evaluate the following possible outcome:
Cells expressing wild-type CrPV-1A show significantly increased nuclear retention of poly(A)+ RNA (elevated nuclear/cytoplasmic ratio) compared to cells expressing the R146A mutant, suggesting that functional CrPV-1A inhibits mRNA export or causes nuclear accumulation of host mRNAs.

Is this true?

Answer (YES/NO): YES